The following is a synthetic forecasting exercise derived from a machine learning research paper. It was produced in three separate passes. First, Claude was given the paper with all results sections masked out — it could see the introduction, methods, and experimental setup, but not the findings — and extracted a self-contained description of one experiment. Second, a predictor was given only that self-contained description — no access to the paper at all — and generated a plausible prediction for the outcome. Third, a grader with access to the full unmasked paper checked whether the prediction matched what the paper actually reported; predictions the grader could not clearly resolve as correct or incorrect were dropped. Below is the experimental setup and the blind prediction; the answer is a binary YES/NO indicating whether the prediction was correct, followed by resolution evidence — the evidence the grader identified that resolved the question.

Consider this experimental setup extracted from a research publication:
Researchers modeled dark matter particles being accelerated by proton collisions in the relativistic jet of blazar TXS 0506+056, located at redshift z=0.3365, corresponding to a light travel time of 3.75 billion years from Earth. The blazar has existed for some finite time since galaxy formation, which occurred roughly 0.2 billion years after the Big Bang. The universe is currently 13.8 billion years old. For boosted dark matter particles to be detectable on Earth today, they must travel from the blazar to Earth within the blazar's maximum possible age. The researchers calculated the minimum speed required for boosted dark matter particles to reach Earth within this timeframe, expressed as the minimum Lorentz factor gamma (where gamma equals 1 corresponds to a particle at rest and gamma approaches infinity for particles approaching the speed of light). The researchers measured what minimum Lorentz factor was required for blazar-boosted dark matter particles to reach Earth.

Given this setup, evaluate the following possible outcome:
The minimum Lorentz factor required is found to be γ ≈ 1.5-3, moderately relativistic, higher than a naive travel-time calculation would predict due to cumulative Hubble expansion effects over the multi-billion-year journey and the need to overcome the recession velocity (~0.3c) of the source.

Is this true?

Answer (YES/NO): NO